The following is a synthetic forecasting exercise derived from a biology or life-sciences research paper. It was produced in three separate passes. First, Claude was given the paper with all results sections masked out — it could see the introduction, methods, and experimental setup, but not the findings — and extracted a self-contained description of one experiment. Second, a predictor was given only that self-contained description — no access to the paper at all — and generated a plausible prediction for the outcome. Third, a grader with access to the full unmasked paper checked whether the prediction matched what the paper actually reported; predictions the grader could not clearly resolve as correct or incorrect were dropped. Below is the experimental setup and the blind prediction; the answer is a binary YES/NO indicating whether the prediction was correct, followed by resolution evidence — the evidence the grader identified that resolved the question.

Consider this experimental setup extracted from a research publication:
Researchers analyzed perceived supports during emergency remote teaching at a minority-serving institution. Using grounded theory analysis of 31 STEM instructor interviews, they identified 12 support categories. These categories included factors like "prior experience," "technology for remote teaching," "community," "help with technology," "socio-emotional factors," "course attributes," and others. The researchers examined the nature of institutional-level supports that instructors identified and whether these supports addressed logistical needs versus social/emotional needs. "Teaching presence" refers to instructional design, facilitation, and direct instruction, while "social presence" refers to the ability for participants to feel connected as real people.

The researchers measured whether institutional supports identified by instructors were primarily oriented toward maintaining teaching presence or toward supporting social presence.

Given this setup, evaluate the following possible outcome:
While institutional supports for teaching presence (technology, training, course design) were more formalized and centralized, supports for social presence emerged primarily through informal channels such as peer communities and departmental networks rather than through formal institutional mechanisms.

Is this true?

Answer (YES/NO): YES